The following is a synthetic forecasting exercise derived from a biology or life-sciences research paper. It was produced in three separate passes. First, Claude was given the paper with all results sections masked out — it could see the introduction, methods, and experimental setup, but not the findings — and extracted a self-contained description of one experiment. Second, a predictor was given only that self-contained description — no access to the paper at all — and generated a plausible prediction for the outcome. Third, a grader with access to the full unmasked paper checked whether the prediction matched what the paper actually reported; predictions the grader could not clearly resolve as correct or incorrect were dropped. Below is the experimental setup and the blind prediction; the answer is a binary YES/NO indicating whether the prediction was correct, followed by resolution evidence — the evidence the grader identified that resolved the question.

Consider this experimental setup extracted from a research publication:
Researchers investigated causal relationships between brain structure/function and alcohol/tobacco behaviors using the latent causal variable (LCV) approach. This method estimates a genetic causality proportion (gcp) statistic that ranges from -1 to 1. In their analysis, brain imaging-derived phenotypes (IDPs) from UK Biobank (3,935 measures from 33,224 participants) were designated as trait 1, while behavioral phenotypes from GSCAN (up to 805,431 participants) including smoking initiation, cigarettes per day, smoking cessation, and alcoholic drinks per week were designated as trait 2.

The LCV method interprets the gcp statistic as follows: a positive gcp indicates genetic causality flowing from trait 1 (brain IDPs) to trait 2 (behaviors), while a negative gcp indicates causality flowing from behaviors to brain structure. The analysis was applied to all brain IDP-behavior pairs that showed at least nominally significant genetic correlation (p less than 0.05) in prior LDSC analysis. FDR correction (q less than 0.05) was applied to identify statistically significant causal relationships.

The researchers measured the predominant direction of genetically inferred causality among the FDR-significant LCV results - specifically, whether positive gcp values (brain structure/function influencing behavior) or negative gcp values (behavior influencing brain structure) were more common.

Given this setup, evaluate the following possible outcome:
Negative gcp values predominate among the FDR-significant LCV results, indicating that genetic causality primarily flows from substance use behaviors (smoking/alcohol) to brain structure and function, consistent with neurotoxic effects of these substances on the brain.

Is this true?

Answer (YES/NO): NO